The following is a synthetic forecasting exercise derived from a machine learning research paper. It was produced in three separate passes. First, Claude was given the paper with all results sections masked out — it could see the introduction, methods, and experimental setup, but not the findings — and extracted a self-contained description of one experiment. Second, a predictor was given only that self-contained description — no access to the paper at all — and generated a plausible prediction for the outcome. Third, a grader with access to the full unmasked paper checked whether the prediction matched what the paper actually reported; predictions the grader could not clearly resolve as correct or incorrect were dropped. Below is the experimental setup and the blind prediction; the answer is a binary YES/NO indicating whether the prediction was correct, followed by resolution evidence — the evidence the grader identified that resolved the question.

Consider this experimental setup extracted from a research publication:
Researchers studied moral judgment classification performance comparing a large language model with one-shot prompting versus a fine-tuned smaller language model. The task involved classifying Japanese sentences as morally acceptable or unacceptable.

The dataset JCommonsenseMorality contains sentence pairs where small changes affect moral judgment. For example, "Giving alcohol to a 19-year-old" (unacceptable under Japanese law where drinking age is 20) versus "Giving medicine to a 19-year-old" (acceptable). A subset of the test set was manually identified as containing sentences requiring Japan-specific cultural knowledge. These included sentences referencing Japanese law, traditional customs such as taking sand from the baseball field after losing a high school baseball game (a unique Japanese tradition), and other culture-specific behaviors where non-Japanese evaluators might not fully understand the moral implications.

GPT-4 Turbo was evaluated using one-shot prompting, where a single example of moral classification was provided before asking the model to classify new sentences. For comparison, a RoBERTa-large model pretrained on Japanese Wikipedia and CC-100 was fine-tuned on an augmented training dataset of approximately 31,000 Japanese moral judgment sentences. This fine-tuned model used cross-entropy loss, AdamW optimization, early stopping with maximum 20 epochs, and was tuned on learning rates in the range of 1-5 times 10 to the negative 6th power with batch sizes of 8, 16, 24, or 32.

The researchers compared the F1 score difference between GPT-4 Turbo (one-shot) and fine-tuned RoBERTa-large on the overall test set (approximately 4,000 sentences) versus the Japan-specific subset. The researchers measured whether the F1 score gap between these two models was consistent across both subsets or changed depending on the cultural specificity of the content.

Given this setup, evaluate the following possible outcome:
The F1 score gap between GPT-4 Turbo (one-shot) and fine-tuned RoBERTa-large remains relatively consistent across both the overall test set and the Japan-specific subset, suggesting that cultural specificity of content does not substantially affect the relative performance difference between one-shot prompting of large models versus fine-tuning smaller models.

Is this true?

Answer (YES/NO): NO